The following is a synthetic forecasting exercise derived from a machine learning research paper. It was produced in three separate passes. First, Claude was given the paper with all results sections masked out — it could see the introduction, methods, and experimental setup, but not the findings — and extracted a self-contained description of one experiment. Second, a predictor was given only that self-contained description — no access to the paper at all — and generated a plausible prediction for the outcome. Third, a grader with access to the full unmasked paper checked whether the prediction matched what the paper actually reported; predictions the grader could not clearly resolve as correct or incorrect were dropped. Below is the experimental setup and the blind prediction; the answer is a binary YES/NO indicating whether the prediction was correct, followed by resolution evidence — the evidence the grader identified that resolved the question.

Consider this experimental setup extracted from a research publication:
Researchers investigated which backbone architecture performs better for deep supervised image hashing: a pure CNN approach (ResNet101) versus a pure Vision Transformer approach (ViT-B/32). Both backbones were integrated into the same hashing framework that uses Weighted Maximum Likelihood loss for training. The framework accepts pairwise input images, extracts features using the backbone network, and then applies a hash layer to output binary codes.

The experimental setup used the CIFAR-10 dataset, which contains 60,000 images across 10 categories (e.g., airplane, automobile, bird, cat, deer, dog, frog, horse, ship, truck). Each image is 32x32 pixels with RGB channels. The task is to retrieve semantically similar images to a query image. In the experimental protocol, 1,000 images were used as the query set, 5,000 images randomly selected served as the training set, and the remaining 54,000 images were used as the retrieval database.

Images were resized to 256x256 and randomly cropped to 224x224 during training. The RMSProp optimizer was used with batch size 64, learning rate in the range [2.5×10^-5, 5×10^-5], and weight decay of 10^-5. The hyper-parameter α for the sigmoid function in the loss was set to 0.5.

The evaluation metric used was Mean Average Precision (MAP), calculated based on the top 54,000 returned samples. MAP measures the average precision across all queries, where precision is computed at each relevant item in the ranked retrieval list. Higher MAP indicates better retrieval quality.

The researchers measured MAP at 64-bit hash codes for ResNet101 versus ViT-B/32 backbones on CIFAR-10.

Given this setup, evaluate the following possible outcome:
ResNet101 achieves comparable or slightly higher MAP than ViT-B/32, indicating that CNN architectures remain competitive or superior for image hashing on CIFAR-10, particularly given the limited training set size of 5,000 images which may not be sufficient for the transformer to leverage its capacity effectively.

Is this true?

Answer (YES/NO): YES